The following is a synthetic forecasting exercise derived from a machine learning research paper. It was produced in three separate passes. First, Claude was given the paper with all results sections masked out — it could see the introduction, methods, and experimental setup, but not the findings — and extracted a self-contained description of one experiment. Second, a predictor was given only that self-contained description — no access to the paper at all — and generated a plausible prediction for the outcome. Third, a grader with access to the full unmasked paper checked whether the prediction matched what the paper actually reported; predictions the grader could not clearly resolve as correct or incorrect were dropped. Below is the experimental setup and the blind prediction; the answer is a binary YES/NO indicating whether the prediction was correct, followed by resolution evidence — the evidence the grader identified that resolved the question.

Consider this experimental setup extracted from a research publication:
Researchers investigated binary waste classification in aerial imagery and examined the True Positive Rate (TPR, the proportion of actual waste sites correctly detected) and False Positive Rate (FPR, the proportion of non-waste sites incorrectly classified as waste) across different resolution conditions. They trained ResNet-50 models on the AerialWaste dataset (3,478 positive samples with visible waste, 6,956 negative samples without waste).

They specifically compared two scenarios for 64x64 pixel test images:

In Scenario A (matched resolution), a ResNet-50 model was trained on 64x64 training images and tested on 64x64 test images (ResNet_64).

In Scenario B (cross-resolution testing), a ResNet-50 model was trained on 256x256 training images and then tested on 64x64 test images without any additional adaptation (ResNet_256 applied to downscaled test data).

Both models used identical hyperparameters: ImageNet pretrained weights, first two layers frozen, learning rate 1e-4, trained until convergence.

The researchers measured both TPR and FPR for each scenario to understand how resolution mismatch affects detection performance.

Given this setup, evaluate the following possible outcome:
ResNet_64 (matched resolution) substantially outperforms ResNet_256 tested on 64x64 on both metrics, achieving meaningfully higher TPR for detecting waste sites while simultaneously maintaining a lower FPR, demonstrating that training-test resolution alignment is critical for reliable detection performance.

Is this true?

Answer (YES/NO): NO